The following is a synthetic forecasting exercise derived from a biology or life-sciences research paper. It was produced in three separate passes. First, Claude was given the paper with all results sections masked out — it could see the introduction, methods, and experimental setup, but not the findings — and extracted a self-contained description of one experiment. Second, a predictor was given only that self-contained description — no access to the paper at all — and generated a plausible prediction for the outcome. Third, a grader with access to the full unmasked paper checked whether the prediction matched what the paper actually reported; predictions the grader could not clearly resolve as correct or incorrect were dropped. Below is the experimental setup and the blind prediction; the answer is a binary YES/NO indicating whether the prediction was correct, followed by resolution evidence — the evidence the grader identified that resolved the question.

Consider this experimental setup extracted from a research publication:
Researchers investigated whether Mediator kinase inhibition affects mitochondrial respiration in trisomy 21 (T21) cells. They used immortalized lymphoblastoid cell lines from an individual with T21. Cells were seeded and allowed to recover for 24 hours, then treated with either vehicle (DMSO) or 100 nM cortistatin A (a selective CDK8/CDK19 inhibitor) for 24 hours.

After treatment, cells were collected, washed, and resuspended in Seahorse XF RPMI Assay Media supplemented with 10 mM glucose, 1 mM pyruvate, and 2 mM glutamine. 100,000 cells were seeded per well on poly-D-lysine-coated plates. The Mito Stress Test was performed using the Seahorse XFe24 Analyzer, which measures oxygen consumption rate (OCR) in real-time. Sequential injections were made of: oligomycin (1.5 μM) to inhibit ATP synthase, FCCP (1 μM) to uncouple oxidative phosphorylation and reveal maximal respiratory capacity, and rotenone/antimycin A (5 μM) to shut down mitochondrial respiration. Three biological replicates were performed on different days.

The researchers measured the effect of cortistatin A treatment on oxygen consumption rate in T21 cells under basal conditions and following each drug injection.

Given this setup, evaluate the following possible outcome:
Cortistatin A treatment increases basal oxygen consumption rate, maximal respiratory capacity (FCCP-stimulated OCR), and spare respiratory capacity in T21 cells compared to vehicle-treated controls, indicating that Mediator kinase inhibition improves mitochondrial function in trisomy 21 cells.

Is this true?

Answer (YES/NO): NO